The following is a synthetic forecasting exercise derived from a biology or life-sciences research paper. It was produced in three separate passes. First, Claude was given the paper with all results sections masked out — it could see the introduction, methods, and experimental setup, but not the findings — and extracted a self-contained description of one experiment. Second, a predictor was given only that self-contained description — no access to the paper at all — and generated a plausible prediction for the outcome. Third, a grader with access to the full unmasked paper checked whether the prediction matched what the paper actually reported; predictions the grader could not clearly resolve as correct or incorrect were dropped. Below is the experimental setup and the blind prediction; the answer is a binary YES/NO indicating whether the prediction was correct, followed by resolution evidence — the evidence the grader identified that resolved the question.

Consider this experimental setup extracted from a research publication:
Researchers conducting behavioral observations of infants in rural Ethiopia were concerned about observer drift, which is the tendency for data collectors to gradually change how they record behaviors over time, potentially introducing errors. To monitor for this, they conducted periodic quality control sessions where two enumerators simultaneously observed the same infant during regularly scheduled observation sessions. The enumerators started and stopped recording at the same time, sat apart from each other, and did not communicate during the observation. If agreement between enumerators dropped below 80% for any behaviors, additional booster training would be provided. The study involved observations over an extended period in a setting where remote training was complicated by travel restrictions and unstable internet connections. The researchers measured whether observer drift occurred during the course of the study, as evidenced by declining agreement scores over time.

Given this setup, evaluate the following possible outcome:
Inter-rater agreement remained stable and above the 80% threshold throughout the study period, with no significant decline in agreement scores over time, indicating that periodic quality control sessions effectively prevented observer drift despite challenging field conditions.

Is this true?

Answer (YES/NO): NO